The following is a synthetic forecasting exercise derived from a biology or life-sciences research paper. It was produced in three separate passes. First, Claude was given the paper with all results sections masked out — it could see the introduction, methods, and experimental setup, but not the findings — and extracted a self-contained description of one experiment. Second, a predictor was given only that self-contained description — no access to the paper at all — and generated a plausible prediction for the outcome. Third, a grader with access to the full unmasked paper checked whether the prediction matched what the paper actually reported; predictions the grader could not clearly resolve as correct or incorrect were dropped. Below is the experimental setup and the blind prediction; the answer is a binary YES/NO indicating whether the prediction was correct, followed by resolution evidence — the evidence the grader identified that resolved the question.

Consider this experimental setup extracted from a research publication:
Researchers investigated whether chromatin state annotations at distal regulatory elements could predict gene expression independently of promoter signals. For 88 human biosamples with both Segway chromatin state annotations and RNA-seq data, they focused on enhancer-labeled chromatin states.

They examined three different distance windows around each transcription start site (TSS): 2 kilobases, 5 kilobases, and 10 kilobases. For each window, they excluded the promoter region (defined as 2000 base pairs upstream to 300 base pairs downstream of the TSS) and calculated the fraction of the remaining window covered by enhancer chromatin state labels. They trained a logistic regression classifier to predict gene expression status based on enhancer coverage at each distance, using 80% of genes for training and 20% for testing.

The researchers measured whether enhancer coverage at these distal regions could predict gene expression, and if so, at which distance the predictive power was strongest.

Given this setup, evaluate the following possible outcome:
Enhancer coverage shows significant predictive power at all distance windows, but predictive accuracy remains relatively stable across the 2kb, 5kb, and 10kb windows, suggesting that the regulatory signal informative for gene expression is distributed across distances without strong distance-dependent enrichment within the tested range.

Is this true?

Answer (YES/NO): YES